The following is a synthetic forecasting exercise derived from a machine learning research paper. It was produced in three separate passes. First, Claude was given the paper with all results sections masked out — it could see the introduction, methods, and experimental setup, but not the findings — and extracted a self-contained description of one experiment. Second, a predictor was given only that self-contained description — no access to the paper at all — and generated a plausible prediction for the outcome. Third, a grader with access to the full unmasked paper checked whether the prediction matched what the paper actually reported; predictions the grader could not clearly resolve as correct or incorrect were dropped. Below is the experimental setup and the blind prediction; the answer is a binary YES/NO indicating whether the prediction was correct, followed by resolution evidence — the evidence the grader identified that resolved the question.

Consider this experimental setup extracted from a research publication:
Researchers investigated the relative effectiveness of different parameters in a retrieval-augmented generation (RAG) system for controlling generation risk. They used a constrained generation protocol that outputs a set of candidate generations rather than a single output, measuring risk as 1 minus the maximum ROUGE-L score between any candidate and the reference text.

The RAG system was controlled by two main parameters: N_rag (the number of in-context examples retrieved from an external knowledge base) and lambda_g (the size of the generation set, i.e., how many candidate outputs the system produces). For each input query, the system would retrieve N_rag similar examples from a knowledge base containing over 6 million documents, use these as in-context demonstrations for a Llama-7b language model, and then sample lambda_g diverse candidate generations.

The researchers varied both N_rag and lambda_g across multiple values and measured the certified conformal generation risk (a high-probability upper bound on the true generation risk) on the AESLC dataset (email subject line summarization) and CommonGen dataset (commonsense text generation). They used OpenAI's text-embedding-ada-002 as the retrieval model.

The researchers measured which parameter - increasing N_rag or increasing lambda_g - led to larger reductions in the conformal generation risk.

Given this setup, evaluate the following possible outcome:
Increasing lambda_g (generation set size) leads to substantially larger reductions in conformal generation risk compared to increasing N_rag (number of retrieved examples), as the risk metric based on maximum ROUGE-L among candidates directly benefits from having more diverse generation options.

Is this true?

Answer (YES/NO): NO